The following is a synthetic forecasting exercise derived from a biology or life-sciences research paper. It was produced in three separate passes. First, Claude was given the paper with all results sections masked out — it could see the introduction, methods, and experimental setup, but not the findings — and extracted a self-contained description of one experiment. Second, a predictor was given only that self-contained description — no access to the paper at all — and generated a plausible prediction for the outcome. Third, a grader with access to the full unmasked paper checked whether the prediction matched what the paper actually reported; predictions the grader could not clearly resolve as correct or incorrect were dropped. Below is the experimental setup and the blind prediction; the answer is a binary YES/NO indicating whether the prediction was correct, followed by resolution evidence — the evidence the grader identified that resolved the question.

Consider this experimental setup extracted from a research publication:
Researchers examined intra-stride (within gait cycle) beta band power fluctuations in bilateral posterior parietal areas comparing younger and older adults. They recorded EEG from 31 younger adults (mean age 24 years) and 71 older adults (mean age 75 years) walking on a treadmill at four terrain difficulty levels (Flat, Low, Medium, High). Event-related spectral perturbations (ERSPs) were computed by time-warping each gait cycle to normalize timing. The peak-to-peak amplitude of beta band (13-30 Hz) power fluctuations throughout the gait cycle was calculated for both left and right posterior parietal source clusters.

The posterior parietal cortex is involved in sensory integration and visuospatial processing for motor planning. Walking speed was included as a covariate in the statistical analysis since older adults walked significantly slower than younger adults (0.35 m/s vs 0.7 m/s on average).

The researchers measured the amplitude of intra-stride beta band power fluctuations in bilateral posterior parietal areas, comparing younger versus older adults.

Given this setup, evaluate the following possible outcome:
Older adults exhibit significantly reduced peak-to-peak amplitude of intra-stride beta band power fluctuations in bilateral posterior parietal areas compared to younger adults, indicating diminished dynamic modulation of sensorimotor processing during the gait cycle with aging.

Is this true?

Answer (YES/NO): YES